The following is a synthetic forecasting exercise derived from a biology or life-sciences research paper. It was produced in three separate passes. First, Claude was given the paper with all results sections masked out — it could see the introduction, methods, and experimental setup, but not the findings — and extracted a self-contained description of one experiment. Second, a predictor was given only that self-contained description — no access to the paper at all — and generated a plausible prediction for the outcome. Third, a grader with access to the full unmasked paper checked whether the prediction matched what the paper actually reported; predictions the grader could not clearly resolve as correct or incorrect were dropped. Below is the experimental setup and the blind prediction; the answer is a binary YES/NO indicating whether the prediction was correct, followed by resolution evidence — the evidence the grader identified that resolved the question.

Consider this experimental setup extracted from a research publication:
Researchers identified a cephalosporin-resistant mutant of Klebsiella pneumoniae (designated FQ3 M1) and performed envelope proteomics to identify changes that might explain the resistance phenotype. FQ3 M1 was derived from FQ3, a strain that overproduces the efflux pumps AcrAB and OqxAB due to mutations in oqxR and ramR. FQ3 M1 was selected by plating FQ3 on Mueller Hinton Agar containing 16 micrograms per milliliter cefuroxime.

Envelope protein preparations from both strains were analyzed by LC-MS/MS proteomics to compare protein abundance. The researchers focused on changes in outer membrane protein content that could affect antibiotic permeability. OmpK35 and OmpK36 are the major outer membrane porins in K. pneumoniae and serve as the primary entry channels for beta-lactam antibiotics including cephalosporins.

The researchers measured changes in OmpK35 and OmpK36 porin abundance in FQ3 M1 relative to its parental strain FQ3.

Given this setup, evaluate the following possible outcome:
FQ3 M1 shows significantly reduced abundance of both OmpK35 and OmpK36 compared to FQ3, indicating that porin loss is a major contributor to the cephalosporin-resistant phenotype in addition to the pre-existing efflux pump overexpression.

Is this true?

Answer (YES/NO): YES